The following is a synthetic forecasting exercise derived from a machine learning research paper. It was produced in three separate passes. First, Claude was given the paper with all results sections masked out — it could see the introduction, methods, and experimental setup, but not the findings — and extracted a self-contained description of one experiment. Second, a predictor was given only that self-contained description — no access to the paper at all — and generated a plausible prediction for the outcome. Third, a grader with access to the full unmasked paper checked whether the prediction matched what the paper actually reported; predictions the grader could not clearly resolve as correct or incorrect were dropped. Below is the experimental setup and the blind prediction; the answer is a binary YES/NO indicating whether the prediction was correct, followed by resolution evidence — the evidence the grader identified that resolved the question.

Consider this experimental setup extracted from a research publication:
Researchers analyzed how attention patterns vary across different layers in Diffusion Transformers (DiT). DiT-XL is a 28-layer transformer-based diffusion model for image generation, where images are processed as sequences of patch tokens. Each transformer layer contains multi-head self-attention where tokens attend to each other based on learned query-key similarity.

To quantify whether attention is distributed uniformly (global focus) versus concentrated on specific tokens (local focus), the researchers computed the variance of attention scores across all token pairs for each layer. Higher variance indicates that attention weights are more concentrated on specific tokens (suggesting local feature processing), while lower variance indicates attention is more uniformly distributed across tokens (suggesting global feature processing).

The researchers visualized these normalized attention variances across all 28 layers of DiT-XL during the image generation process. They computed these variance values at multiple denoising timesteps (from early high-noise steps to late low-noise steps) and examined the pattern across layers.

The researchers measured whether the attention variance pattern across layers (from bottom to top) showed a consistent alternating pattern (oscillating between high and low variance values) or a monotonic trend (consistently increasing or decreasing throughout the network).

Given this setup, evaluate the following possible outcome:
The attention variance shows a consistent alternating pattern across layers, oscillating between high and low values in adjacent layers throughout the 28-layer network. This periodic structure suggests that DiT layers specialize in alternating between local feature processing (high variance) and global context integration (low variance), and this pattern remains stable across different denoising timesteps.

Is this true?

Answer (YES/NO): NO